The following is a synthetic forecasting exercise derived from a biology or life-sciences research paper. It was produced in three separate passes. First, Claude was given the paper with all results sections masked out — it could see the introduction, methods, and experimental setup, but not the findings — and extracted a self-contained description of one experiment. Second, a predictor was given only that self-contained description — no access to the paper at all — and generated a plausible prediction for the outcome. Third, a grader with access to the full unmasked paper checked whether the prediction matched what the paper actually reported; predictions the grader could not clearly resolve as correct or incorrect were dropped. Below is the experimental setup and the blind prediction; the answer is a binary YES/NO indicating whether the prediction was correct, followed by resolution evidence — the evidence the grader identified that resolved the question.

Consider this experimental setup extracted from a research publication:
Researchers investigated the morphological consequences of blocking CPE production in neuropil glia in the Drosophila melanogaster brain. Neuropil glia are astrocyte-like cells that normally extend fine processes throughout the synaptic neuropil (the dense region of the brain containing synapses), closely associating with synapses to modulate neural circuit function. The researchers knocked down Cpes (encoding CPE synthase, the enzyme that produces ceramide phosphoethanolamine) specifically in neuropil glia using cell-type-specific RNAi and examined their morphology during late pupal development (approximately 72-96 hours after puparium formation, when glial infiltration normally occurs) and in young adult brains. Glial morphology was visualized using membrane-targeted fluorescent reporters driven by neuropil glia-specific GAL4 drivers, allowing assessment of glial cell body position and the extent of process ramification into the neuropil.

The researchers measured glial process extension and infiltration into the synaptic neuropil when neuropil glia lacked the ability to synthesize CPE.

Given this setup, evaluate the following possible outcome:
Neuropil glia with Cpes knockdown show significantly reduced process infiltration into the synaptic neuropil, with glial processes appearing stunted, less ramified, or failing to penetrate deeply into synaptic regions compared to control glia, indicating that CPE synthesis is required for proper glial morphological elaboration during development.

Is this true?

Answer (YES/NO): YES